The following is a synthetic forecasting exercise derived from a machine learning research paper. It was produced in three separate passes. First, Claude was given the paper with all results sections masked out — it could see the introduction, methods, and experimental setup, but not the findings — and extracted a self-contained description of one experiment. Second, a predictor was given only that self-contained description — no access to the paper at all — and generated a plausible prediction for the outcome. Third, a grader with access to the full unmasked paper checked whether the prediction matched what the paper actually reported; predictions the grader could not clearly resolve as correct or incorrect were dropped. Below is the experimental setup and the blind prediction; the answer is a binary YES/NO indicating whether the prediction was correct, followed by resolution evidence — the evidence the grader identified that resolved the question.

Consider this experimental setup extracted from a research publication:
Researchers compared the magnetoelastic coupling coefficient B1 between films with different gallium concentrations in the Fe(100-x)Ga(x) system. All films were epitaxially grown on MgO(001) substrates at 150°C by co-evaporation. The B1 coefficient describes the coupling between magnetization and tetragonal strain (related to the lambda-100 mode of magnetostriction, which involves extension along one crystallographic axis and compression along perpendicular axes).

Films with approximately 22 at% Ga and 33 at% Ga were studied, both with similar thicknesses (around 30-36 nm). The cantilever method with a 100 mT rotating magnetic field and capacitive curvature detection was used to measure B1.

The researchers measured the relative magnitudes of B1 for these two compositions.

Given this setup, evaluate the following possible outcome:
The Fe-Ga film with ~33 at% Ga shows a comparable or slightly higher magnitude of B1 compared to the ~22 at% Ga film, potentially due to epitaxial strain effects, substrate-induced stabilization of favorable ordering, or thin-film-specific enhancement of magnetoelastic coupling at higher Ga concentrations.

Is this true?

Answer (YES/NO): NO